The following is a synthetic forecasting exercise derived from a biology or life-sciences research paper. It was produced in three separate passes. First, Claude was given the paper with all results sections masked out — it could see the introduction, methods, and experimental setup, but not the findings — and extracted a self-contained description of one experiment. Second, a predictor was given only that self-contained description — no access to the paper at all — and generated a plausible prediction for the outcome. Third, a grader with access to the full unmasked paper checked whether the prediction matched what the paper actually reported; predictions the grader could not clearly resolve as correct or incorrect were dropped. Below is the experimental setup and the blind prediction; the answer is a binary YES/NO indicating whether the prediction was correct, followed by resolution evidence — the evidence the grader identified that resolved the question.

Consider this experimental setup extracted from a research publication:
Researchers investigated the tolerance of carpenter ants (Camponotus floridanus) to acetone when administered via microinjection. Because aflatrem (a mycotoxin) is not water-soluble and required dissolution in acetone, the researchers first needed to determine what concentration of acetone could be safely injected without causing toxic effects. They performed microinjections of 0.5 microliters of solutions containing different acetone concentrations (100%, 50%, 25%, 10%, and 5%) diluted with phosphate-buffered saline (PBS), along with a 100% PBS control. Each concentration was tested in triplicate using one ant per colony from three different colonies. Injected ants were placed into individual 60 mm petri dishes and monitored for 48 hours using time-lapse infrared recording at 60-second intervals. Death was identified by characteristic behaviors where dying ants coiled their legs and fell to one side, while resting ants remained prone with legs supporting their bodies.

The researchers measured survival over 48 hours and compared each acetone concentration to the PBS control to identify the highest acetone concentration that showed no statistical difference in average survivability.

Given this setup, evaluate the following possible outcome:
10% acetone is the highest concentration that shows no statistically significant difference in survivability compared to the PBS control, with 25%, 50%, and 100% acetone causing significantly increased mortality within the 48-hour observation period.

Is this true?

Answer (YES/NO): YES